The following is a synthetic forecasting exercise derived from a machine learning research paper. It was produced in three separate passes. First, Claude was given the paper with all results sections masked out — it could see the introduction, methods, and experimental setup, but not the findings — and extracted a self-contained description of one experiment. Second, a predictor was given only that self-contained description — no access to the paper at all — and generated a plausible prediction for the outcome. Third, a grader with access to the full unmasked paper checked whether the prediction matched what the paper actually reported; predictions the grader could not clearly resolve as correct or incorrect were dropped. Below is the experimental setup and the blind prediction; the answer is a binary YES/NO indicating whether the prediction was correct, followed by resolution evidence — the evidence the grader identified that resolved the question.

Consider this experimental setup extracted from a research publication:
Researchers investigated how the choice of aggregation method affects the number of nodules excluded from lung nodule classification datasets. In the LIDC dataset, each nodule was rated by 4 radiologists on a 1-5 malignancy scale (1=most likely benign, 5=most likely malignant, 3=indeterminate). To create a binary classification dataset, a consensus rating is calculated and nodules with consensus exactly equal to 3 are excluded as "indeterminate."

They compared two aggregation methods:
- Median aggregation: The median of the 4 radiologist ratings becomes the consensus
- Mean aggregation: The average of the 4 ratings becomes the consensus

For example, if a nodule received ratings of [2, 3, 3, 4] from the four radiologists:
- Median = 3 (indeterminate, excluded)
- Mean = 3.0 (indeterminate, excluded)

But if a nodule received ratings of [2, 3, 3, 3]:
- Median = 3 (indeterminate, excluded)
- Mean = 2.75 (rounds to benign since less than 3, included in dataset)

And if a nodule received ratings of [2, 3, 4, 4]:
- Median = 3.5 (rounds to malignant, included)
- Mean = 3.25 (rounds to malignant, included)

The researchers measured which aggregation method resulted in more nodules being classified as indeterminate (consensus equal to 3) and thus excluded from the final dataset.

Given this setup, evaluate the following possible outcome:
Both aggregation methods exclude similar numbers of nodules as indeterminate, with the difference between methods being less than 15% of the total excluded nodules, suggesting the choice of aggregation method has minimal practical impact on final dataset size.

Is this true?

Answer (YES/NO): NO